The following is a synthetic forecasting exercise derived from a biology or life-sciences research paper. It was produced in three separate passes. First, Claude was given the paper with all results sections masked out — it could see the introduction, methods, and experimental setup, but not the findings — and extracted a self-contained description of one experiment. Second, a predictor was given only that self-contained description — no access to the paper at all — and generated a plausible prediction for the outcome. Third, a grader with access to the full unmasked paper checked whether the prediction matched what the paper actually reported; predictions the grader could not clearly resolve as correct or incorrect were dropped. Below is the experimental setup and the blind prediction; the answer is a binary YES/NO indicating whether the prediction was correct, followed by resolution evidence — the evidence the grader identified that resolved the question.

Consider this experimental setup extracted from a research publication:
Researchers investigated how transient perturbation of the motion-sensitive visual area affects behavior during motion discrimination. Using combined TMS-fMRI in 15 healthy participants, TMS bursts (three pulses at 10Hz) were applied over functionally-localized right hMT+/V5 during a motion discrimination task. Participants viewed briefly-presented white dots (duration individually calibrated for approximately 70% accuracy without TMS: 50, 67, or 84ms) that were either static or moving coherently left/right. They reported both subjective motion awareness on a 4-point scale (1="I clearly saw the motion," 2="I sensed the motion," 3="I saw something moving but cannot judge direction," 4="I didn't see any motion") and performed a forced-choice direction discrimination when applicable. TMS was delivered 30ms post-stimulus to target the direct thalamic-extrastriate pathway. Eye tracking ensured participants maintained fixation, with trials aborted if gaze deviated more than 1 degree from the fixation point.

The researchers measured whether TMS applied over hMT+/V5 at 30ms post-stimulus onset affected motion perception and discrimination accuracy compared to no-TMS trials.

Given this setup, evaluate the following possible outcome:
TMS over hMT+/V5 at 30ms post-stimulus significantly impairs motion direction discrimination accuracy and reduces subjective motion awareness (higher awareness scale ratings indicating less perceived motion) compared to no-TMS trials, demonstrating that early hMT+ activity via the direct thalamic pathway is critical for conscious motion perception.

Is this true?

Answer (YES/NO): YES